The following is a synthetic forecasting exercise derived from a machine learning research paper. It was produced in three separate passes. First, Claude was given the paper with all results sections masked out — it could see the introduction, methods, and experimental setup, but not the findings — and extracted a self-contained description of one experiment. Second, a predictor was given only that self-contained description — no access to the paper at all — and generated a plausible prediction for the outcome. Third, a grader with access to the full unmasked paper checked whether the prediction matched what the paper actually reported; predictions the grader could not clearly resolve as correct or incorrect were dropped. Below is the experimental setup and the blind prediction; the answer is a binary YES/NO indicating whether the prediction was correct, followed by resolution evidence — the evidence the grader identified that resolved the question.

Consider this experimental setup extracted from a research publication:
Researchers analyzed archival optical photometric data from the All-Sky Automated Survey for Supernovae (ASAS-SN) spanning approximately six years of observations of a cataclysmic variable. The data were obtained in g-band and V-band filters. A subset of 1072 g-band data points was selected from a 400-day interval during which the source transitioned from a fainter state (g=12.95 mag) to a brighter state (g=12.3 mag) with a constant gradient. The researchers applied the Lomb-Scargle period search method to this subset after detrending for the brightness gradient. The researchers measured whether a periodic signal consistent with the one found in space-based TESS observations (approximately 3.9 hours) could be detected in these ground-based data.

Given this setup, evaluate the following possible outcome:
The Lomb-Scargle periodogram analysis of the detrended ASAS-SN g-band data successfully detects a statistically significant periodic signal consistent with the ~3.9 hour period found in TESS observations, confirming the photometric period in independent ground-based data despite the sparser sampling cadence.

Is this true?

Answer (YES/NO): YES